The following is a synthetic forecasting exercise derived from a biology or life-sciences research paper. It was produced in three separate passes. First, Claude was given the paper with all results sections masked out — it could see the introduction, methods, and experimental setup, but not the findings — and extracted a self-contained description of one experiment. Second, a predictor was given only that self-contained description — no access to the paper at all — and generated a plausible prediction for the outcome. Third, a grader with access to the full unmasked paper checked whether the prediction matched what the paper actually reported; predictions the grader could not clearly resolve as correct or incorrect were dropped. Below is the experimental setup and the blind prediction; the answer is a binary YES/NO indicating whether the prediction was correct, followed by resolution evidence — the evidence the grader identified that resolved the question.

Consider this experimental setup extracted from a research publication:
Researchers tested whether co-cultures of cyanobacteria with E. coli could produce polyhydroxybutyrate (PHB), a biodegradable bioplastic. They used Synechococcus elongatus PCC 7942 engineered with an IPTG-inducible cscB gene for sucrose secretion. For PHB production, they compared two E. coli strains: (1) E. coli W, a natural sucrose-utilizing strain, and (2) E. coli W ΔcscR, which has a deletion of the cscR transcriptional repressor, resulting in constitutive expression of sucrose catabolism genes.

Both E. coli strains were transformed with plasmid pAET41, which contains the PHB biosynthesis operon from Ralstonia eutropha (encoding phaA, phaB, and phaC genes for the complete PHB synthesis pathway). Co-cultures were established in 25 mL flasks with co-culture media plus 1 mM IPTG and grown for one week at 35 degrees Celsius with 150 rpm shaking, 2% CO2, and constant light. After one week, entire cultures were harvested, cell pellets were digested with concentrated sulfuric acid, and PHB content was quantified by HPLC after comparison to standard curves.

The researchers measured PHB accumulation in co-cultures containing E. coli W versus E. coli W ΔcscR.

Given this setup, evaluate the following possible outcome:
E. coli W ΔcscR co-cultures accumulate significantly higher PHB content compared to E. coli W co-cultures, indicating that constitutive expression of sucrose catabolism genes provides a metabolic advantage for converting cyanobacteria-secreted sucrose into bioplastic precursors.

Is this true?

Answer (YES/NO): YES